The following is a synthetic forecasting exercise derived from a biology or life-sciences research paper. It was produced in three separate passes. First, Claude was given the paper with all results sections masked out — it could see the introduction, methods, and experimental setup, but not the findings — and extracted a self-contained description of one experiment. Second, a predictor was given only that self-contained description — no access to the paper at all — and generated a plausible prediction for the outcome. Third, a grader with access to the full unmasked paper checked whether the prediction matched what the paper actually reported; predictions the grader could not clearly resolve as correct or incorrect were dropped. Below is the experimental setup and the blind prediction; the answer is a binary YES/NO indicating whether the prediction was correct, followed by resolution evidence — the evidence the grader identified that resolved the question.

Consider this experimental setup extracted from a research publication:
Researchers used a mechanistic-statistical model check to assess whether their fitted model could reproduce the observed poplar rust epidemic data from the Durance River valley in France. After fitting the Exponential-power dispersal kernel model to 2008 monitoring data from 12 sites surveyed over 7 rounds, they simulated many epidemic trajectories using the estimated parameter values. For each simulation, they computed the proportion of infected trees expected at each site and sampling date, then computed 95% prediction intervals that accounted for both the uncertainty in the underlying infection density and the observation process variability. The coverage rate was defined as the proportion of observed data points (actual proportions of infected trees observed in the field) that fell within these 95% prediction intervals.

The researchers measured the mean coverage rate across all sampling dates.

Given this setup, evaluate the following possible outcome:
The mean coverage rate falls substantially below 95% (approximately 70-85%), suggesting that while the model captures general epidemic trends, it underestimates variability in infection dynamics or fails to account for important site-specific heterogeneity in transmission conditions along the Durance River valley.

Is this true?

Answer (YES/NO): YES